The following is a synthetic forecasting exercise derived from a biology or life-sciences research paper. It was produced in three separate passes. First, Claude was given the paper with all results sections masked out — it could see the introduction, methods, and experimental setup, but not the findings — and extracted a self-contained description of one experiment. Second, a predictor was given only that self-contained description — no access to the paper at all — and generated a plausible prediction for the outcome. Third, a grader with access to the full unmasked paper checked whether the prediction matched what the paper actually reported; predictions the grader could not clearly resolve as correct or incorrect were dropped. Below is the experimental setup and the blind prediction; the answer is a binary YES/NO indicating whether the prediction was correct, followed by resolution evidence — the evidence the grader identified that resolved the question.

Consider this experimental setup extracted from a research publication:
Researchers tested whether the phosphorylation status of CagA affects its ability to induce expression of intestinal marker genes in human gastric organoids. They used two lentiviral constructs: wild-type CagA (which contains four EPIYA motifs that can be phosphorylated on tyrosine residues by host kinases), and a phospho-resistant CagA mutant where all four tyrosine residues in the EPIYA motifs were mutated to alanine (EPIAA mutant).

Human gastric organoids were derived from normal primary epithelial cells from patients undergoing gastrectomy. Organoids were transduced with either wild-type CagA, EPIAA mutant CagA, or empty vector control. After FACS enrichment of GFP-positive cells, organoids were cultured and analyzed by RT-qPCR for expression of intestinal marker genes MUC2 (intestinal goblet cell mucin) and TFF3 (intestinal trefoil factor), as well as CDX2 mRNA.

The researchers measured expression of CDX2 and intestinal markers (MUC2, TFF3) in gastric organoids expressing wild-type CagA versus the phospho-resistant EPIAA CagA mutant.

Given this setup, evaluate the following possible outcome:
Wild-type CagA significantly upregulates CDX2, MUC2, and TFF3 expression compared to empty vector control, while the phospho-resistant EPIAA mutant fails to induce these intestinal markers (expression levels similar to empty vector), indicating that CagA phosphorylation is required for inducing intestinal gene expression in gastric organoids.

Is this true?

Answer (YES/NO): NO